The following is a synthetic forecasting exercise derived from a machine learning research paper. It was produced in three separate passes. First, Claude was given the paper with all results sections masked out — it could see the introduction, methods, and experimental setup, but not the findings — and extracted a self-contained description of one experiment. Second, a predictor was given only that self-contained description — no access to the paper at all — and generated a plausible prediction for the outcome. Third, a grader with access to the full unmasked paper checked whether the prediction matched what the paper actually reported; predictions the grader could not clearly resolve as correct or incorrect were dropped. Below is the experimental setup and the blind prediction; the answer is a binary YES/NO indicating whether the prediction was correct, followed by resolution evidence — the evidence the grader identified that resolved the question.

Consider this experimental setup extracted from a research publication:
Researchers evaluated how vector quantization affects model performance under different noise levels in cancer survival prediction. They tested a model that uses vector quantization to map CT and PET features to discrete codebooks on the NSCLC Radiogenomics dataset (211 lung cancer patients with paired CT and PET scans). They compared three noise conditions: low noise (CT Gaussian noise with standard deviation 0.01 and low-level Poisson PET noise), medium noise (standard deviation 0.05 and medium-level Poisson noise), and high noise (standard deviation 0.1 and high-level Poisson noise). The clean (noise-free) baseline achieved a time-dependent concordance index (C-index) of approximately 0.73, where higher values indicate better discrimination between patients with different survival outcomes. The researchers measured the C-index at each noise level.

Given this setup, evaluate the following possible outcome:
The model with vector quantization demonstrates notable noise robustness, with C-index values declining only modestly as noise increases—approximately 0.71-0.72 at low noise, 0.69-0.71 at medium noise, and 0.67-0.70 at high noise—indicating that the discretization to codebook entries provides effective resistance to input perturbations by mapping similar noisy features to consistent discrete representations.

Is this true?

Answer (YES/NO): NO